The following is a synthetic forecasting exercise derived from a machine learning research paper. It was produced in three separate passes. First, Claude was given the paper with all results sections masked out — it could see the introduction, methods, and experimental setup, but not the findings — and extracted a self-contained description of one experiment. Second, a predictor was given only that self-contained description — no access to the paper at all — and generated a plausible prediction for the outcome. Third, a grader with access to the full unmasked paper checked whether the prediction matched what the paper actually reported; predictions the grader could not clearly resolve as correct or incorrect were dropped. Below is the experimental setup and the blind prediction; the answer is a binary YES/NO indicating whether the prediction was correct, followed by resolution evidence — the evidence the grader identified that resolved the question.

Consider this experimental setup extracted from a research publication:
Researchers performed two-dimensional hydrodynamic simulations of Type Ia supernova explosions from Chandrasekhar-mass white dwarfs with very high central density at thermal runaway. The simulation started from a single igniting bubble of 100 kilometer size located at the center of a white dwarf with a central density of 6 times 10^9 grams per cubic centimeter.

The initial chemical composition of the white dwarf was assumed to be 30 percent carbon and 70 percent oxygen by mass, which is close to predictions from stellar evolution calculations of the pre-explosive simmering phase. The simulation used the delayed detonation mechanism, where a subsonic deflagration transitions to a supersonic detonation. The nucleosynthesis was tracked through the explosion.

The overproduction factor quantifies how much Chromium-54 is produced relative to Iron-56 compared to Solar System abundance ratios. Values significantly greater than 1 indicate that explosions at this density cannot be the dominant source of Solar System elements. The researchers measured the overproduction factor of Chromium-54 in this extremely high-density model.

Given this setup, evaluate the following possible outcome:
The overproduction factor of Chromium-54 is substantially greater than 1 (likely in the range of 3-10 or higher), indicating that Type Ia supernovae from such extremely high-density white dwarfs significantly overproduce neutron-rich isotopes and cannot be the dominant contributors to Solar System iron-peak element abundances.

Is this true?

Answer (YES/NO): YES